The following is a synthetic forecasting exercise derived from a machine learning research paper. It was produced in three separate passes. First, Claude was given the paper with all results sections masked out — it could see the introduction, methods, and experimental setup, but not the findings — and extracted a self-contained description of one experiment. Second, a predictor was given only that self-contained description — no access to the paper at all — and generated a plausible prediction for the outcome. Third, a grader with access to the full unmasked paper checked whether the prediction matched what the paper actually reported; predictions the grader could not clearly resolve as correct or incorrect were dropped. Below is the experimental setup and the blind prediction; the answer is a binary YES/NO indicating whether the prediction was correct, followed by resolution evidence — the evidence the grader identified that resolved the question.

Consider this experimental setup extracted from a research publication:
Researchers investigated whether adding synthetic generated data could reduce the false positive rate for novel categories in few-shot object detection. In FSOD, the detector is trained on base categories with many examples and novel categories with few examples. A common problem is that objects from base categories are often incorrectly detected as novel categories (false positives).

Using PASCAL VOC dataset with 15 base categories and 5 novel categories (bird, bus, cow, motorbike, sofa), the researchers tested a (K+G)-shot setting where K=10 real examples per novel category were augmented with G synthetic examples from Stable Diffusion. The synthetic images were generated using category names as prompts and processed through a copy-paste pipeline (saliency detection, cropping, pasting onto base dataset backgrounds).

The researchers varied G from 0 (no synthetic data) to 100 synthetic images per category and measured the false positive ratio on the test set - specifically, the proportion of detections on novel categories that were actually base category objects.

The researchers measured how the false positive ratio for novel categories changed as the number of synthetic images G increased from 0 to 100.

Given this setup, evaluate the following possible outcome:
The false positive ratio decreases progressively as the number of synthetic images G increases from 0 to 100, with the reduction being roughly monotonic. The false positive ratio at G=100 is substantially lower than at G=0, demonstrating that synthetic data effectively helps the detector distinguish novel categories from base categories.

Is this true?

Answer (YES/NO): NO